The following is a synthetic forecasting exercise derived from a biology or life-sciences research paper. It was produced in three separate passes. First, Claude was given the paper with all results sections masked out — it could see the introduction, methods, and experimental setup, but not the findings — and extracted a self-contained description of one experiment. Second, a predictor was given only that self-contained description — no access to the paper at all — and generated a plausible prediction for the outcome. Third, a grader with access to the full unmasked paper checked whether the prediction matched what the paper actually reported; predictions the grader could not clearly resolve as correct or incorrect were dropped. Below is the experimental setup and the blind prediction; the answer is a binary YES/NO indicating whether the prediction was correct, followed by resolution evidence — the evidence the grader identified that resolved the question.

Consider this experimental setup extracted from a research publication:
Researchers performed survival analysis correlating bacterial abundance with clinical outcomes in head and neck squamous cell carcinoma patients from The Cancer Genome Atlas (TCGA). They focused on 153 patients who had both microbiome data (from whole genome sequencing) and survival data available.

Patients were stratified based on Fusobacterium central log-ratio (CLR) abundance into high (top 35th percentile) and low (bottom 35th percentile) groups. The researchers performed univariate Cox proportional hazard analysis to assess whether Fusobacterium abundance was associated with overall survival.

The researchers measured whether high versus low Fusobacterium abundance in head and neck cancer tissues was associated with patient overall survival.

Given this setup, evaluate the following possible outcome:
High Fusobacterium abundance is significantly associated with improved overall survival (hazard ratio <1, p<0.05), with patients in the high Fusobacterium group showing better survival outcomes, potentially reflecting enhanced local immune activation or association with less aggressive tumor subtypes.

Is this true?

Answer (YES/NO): YES